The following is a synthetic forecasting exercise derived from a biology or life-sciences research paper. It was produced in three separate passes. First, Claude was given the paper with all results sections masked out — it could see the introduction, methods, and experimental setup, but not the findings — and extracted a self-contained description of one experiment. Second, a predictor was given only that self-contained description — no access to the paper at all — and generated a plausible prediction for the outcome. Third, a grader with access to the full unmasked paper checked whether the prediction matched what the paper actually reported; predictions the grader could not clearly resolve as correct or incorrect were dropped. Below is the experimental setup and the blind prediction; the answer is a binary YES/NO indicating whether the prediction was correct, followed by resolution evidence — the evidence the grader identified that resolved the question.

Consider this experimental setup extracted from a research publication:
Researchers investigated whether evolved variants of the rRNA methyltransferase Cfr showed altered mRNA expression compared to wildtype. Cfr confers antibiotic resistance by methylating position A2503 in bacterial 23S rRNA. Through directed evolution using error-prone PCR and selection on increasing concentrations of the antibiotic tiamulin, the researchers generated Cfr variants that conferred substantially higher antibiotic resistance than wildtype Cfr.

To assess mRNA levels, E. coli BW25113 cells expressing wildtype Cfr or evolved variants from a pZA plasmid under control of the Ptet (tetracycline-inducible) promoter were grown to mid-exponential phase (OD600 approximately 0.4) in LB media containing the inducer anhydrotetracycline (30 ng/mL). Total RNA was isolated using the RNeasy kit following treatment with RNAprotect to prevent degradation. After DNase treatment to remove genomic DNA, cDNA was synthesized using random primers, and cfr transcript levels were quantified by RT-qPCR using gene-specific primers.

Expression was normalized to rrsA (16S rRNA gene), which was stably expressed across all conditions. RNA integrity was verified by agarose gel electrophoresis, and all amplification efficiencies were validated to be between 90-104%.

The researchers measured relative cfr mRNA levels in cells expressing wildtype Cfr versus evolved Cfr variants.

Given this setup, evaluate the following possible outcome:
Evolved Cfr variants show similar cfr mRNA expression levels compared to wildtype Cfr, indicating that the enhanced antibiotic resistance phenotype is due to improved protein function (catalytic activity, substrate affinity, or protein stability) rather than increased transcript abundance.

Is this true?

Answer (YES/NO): NO